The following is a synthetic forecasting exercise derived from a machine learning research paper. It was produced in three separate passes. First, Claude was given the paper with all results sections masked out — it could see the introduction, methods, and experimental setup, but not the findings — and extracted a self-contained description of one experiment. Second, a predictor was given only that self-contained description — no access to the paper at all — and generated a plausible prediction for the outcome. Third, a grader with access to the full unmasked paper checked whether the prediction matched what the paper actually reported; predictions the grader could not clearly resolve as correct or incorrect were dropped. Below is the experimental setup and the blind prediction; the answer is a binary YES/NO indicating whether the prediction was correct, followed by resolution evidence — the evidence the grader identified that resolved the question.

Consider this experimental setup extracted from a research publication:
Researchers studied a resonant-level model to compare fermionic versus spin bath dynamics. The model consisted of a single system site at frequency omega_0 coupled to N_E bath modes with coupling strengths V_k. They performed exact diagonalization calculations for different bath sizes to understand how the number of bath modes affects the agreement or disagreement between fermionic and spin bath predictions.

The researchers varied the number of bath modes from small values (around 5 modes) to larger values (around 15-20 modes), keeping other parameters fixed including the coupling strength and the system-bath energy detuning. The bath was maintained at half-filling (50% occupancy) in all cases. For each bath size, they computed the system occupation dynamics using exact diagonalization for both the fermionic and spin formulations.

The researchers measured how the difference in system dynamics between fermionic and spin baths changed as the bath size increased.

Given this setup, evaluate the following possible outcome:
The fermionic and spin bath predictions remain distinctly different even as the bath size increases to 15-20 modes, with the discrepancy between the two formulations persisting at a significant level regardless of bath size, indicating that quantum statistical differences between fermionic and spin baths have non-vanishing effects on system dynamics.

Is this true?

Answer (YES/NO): NO